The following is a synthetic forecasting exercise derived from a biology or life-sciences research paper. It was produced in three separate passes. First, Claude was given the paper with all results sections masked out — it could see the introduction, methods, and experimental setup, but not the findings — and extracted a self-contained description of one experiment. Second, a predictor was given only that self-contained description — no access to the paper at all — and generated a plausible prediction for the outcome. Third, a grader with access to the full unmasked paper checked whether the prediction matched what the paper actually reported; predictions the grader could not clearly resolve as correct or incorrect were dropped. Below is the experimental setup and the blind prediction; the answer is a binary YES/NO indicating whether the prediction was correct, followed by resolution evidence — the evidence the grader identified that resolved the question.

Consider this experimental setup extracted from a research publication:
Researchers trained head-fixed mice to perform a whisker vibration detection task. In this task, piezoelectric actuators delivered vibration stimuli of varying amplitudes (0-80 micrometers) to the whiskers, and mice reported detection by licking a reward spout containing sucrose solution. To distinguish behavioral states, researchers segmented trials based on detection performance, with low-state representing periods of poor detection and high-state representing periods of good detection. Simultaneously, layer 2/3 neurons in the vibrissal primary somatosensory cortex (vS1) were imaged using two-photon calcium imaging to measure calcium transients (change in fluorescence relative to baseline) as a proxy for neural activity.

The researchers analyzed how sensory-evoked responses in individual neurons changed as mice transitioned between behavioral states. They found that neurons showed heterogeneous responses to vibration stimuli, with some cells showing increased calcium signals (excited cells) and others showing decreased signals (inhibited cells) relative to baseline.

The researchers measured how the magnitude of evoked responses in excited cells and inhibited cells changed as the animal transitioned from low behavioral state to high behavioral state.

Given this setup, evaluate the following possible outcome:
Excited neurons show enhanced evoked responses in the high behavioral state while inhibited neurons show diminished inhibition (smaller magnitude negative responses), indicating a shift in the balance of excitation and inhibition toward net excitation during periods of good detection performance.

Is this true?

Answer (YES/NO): NO